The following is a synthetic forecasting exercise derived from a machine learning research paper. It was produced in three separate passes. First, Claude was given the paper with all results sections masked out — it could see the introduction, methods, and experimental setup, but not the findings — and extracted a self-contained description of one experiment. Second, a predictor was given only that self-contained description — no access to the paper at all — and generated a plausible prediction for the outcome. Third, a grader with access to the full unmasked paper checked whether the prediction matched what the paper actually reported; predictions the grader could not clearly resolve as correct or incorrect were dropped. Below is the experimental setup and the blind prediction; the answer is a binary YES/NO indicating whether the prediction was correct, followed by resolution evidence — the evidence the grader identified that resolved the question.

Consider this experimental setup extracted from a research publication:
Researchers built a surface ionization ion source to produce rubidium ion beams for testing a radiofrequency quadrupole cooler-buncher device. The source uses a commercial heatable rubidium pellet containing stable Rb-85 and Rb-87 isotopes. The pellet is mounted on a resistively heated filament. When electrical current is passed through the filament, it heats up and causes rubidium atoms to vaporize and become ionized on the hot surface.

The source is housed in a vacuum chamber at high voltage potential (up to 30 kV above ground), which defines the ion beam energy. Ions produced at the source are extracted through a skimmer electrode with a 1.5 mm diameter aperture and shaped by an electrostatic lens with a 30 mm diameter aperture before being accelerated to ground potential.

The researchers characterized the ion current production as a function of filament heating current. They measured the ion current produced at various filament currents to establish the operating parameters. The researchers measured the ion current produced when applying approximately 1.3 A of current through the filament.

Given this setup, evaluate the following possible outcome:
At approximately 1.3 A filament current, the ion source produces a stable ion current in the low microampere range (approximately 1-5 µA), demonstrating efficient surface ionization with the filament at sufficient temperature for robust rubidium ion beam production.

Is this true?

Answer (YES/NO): NO